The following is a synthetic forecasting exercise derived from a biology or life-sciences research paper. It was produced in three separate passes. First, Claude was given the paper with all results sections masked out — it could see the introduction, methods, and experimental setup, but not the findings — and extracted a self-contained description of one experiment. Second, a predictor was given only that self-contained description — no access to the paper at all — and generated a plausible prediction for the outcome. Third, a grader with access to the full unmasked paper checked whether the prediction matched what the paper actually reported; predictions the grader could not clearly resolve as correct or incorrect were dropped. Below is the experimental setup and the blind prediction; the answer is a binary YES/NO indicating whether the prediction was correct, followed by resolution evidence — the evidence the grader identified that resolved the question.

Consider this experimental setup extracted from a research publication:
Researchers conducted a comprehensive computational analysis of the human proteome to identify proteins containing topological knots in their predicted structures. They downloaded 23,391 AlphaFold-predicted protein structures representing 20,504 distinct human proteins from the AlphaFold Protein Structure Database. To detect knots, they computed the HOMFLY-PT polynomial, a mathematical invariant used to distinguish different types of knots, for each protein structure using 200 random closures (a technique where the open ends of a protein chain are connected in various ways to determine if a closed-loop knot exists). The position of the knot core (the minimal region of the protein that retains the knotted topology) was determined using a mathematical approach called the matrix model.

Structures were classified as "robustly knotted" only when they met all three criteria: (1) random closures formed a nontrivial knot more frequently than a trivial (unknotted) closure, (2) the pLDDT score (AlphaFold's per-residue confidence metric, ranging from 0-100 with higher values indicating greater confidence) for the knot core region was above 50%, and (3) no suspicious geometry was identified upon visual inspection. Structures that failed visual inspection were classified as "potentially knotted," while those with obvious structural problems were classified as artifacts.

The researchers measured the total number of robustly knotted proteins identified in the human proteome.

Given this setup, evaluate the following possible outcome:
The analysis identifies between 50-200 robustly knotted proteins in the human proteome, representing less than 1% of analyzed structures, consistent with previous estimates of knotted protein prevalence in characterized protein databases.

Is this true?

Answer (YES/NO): YES